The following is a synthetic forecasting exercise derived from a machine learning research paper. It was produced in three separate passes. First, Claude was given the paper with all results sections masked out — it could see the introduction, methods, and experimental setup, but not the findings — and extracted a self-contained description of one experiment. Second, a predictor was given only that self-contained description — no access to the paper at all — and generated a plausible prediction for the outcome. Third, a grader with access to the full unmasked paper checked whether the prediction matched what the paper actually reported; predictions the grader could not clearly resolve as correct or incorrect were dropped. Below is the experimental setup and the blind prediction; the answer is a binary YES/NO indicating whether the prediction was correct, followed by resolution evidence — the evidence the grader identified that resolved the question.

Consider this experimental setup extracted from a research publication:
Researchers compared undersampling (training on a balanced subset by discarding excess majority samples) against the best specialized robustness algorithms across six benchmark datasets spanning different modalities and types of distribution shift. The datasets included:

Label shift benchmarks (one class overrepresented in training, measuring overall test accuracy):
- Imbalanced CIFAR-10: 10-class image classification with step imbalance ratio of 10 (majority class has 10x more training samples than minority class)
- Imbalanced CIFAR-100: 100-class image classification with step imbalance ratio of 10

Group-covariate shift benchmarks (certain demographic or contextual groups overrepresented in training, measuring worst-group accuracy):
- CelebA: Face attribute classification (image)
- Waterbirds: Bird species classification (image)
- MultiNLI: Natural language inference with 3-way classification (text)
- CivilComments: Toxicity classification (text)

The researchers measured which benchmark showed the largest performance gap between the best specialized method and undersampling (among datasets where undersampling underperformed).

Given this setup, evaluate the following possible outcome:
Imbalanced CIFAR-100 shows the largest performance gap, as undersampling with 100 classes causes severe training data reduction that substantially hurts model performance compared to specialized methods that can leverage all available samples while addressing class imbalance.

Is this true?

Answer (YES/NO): NO